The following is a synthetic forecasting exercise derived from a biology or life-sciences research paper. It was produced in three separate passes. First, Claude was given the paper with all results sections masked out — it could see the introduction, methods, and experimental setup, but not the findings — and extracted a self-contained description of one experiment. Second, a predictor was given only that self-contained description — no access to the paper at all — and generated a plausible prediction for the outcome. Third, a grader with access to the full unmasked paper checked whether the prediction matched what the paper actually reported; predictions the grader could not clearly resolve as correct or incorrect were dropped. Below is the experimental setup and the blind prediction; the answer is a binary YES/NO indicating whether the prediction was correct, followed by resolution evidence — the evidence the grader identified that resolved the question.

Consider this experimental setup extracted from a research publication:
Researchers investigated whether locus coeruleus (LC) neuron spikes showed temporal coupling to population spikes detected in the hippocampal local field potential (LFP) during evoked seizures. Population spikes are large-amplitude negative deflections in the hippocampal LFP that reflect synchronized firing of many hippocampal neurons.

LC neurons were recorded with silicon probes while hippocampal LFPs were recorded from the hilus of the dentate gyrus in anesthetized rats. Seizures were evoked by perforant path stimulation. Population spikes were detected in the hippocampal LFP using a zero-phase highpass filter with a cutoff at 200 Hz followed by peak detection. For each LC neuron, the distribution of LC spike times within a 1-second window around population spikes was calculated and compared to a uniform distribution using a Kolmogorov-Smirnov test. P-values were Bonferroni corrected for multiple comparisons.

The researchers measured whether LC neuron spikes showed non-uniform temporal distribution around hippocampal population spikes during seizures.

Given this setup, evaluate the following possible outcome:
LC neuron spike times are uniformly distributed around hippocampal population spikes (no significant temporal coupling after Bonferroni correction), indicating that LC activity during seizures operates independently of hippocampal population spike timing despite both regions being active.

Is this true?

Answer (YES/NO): YES